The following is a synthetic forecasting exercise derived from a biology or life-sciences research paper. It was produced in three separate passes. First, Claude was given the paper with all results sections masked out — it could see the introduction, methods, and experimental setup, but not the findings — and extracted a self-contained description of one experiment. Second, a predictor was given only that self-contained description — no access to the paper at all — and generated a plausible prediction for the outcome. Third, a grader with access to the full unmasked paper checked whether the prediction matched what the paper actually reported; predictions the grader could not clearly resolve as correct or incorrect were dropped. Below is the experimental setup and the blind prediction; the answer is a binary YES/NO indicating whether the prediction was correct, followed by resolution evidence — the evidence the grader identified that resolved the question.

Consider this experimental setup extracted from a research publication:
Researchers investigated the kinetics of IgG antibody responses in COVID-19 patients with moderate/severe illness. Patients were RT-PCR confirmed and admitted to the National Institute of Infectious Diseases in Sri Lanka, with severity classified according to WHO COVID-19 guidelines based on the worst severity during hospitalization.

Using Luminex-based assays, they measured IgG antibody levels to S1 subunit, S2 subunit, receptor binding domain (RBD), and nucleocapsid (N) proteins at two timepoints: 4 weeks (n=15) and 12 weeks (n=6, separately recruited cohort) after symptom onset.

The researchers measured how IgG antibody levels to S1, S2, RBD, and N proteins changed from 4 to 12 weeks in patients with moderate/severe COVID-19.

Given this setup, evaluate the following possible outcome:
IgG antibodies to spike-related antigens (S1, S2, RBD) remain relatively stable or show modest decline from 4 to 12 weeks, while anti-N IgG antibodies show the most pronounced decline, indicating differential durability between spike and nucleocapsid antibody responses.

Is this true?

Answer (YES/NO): NO